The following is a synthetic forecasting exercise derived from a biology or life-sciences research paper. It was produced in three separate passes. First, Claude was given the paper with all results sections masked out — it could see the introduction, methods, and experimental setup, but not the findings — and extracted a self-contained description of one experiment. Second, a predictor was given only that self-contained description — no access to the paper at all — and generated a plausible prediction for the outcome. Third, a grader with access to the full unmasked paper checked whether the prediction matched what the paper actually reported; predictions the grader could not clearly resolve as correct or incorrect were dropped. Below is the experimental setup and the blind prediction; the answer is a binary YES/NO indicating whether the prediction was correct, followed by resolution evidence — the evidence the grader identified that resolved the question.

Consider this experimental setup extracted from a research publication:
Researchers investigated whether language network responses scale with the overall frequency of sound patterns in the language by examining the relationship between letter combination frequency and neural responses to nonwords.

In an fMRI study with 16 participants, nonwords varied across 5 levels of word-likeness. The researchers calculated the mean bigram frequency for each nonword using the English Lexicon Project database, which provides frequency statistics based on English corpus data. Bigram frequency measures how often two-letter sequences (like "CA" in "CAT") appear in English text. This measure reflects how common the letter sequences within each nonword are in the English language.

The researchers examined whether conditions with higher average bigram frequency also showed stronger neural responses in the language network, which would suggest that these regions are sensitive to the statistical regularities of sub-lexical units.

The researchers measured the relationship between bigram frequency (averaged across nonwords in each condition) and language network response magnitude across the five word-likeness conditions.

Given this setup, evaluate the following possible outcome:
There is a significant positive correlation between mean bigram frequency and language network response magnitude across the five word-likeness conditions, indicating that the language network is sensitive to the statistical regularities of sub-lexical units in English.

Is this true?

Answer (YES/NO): YES